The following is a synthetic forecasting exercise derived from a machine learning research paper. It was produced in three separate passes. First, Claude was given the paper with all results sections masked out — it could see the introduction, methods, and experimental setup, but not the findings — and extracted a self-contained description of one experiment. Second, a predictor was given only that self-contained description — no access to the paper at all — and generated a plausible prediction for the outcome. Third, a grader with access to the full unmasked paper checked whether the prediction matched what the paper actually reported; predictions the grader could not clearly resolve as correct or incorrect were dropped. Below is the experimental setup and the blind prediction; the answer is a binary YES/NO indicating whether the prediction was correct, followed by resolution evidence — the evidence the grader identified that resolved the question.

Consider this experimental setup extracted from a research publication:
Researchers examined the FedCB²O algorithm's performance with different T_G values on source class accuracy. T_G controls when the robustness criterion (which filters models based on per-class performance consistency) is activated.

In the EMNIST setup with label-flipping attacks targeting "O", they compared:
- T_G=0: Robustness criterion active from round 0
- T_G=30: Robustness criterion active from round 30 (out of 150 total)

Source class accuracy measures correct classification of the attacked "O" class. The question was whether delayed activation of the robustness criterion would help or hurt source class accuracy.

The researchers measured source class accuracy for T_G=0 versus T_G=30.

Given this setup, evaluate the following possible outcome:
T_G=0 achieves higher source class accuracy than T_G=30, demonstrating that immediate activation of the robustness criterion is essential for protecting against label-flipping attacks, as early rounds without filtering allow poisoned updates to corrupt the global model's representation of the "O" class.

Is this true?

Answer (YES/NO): NO